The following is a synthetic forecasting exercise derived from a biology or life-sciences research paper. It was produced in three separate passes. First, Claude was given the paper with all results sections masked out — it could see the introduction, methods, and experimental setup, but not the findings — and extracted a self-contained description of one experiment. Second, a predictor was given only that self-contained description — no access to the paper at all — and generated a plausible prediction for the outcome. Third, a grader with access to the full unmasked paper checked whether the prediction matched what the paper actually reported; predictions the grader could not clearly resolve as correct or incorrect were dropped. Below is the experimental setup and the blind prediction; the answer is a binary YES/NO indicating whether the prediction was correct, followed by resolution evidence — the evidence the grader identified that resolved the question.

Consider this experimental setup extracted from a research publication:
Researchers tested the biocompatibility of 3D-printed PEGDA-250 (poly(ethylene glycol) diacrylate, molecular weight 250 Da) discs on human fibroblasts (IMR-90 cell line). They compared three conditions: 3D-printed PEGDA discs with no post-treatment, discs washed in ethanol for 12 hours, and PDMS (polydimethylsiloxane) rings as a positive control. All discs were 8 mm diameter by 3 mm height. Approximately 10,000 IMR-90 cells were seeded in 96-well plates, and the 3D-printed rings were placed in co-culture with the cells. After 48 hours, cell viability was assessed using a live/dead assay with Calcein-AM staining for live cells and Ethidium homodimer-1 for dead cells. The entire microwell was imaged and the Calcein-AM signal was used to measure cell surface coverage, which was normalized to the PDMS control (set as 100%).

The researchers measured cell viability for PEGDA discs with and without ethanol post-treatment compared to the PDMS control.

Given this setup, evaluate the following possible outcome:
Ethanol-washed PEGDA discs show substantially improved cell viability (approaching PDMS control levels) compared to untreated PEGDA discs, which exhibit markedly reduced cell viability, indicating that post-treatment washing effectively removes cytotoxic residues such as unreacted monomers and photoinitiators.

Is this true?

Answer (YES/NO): YES